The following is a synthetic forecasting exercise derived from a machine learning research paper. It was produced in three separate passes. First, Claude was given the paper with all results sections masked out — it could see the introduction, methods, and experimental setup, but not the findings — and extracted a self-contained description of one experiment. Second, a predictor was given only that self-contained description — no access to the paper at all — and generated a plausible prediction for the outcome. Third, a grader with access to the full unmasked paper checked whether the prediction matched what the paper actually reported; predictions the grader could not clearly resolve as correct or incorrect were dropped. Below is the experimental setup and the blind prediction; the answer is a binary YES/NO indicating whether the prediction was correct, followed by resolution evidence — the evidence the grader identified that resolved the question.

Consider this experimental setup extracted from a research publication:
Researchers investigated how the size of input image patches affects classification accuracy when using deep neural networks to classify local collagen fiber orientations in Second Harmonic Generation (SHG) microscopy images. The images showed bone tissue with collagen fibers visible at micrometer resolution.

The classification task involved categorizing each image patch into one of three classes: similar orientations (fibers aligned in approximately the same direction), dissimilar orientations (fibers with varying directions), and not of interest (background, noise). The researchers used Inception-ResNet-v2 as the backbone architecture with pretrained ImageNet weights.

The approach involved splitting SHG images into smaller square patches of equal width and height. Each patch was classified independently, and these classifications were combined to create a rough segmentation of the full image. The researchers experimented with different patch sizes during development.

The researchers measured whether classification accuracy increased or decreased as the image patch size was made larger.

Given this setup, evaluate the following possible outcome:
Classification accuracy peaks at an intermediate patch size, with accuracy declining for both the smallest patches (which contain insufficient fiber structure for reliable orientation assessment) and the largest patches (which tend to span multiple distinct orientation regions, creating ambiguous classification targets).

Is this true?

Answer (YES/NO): NO